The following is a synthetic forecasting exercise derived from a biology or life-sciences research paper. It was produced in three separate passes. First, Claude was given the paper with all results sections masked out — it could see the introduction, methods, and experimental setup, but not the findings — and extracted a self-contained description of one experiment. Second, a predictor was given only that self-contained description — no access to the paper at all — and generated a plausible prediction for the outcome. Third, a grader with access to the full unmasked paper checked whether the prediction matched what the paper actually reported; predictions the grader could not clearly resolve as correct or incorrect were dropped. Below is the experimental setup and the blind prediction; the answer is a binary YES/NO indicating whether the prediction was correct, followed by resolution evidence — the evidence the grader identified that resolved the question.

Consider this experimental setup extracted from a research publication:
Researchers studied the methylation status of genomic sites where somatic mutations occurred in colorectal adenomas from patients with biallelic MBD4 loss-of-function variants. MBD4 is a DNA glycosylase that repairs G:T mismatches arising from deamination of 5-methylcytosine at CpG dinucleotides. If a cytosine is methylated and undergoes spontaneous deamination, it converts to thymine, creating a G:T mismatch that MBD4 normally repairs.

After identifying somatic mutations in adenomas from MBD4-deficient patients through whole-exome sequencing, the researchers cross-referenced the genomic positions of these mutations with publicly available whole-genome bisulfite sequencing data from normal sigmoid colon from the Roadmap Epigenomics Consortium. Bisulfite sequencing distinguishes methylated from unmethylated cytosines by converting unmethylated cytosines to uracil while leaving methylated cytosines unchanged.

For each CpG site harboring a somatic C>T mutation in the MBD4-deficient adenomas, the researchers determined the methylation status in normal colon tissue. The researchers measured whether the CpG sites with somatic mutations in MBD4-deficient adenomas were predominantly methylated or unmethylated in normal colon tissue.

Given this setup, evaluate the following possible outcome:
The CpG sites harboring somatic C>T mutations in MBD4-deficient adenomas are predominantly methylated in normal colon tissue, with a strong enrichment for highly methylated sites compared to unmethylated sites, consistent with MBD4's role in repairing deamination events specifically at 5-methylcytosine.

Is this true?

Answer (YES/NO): YES